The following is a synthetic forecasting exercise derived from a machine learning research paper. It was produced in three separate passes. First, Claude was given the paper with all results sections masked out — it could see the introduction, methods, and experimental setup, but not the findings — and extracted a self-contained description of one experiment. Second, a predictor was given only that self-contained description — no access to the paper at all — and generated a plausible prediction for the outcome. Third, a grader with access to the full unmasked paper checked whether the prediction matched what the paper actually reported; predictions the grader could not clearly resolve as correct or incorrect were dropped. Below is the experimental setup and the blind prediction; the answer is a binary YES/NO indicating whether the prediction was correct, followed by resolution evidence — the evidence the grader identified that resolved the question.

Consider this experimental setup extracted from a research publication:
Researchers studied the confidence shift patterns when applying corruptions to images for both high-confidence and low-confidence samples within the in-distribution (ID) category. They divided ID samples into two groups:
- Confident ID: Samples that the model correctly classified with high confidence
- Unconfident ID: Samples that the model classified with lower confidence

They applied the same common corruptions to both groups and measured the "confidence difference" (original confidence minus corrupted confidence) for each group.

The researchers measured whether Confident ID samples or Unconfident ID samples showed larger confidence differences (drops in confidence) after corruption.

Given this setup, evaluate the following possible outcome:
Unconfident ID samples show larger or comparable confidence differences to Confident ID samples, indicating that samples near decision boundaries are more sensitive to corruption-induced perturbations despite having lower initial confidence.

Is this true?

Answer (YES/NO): NO